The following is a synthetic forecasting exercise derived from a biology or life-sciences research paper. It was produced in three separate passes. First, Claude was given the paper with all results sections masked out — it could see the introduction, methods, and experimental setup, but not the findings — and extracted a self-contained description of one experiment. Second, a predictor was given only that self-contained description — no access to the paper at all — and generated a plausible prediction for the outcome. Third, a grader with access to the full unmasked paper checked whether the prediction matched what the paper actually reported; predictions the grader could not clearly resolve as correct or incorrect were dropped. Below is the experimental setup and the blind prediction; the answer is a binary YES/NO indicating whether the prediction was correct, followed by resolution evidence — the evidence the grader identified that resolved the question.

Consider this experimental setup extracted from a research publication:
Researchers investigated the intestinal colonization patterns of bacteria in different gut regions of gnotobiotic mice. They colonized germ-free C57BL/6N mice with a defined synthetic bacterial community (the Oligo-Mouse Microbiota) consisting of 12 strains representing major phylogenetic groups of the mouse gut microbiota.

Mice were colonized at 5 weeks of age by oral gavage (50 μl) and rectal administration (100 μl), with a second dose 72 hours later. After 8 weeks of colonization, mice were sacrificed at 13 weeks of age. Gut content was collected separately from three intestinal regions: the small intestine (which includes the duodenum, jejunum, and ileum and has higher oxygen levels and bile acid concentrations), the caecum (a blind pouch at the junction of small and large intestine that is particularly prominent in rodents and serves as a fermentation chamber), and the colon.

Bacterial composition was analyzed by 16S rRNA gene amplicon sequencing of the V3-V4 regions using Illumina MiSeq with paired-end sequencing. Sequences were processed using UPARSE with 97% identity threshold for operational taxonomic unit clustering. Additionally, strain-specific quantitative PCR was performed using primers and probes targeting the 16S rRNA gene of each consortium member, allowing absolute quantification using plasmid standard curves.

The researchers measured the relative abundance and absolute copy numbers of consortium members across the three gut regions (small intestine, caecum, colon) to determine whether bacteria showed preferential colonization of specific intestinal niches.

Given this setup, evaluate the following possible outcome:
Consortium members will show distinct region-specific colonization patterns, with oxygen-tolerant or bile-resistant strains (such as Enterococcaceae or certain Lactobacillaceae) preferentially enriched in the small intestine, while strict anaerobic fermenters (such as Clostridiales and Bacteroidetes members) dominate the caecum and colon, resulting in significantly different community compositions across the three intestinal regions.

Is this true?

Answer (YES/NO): NO